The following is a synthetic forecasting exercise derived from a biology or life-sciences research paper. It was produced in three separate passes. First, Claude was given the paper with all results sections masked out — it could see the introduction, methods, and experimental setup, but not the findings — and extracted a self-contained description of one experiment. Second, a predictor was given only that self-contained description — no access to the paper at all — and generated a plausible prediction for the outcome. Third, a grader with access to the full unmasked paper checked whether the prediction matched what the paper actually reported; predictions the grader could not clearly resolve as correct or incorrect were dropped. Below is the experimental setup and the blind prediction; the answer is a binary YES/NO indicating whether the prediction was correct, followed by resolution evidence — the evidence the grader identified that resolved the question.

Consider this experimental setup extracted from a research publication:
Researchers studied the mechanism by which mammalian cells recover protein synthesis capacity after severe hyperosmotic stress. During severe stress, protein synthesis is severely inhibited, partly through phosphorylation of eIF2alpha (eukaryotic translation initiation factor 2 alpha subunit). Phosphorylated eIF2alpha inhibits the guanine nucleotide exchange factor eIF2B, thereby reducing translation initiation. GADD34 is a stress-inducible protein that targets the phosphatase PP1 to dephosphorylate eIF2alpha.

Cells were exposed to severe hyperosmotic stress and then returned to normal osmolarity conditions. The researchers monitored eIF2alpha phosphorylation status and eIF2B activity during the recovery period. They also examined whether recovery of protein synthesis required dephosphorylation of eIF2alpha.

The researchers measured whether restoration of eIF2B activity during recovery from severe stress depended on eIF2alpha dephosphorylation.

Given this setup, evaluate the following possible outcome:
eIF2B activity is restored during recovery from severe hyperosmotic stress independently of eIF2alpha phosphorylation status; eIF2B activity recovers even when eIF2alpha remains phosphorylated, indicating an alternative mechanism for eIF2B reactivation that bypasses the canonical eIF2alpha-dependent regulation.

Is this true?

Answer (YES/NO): NO